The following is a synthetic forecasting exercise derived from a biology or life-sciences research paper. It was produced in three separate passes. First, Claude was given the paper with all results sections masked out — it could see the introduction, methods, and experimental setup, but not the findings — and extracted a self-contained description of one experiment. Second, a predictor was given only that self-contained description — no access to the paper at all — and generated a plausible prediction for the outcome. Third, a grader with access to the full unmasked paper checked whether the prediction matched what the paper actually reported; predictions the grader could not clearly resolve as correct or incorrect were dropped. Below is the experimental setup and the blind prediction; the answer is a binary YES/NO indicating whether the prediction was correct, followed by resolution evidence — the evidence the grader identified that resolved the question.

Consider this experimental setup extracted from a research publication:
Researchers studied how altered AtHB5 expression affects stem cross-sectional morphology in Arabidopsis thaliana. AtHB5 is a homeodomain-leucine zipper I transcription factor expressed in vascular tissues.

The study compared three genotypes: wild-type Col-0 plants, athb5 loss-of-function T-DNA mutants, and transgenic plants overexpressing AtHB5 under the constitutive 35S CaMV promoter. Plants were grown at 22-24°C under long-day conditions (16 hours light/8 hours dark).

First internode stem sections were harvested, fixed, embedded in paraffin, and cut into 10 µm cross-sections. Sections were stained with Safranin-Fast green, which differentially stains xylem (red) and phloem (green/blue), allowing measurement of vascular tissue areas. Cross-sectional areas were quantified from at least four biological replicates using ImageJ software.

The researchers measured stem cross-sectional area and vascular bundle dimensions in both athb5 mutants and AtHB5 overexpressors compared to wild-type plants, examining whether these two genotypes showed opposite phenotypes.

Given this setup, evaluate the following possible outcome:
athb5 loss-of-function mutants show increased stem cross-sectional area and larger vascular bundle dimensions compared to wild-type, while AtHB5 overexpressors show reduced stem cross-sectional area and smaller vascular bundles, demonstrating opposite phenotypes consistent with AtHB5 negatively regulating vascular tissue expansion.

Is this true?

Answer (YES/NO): YES